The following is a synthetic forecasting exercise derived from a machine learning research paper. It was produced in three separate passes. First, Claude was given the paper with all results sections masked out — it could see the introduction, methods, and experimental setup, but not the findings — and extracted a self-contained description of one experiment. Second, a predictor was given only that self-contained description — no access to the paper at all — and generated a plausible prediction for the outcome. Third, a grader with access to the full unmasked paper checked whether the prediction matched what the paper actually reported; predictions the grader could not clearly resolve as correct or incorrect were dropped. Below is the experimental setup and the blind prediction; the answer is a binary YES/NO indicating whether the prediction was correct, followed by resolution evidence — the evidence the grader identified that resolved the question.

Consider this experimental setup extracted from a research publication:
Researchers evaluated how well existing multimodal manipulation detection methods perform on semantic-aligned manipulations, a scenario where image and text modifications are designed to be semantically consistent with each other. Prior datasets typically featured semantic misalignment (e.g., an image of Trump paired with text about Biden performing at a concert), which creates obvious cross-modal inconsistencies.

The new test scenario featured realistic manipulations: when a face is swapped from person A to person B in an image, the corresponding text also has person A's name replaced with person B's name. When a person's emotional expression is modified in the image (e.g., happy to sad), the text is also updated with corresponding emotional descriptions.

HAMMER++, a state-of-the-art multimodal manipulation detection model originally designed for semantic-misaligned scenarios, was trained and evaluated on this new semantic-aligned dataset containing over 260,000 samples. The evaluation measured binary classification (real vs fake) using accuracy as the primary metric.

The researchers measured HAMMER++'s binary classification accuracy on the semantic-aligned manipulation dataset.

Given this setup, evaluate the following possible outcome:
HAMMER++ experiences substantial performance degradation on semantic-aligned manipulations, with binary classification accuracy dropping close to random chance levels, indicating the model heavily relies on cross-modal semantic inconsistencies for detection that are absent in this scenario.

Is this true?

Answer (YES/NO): NO